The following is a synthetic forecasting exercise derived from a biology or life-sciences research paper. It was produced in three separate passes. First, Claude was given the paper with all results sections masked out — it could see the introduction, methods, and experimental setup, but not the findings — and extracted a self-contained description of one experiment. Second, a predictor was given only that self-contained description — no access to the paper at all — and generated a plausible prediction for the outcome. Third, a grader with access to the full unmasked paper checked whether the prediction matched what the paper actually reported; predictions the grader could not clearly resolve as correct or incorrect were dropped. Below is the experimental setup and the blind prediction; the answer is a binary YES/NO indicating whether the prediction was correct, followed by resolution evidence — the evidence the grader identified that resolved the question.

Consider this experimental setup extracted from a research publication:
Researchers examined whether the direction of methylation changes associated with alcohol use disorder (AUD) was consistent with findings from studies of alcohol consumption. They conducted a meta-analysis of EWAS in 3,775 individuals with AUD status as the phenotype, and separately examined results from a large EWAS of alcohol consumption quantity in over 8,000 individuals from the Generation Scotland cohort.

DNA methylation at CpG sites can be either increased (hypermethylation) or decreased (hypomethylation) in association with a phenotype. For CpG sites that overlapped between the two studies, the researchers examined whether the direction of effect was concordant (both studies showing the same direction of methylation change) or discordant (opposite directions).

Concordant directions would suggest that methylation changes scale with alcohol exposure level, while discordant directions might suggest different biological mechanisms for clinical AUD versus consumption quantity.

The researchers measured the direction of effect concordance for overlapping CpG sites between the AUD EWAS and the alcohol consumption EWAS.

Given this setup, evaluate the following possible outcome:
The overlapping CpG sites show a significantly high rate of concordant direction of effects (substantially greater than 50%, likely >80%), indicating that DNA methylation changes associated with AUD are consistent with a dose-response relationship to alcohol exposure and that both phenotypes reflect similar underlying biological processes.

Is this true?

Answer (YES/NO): YES